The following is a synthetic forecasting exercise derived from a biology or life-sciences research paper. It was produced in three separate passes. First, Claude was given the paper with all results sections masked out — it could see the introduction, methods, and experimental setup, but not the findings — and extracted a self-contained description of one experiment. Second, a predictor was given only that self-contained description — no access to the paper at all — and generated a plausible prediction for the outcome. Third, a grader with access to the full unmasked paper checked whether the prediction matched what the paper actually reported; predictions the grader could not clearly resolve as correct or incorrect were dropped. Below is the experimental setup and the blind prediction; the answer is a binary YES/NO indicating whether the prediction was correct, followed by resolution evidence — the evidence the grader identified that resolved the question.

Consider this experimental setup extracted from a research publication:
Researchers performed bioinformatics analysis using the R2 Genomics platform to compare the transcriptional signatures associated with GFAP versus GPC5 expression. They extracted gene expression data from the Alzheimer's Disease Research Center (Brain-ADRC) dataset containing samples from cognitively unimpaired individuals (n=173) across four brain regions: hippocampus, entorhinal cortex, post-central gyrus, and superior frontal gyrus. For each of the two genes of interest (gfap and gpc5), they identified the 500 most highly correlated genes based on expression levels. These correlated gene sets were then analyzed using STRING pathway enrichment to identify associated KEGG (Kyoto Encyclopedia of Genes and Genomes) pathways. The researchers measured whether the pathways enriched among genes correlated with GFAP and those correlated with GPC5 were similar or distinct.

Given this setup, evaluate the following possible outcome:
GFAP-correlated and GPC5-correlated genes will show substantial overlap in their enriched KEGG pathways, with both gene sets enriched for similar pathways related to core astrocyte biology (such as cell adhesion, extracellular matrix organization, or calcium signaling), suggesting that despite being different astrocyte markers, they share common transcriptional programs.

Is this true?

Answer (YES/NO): NO